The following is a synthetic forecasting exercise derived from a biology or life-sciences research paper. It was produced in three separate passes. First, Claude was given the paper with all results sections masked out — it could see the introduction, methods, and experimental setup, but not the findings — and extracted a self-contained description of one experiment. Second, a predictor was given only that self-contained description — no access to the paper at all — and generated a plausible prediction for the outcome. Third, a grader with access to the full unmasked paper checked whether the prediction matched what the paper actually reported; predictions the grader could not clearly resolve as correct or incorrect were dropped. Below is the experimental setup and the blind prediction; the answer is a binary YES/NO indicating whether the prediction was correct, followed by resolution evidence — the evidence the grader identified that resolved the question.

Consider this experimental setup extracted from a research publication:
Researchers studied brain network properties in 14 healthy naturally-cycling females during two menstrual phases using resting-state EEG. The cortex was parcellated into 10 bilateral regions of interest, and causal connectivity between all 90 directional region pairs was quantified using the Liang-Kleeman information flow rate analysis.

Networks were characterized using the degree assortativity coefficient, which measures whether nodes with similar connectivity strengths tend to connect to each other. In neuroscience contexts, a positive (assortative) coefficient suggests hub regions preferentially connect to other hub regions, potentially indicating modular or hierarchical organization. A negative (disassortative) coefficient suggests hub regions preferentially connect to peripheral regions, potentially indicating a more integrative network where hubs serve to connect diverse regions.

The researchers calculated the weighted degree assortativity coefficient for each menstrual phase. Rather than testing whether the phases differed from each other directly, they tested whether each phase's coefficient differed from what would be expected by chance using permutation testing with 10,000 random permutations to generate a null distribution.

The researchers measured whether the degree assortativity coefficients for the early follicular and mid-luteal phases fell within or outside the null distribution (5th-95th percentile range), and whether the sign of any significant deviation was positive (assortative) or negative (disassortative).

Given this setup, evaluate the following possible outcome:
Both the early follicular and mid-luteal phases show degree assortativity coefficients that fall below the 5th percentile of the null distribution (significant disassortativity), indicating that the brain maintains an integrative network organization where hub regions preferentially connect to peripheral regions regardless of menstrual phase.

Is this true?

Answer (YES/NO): NO